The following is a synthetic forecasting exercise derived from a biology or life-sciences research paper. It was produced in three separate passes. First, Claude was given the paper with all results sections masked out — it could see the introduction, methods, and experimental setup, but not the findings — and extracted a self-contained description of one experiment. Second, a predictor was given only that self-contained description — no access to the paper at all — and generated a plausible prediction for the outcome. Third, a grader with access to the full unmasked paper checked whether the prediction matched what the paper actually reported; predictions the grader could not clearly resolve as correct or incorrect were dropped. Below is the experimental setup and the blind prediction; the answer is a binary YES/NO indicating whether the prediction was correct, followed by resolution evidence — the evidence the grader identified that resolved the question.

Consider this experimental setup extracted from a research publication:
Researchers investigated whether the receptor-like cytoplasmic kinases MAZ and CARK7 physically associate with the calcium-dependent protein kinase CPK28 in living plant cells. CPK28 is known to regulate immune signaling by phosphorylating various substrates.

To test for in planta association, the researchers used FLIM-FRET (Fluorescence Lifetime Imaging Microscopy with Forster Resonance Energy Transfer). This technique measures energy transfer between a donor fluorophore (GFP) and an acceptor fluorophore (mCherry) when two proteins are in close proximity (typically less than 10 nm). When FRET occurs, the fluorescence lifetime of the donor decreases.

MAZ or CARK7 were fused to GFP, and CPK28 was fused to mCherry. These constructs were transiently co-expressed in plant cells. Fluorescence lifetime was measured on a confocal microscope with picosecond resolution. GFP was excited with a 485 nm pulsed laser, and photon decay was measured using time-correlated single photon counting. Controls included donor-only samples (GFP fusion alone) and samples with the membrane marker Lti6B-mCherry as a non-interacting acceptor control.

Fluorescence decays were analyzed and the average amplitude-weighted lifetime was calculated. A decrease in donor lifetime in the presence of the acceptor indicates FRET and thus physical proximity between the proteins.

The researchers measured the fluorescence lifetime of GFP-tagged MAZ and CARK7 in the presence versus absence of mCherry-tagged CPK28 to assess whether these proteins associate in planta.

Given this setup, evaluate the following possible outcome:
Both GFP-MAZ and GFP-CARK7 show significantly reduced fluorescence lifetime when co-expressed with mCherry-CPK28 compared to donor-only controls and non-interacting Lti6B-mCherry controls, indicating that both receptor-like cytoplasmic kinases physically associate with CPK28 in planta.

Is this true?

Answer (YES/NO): YES